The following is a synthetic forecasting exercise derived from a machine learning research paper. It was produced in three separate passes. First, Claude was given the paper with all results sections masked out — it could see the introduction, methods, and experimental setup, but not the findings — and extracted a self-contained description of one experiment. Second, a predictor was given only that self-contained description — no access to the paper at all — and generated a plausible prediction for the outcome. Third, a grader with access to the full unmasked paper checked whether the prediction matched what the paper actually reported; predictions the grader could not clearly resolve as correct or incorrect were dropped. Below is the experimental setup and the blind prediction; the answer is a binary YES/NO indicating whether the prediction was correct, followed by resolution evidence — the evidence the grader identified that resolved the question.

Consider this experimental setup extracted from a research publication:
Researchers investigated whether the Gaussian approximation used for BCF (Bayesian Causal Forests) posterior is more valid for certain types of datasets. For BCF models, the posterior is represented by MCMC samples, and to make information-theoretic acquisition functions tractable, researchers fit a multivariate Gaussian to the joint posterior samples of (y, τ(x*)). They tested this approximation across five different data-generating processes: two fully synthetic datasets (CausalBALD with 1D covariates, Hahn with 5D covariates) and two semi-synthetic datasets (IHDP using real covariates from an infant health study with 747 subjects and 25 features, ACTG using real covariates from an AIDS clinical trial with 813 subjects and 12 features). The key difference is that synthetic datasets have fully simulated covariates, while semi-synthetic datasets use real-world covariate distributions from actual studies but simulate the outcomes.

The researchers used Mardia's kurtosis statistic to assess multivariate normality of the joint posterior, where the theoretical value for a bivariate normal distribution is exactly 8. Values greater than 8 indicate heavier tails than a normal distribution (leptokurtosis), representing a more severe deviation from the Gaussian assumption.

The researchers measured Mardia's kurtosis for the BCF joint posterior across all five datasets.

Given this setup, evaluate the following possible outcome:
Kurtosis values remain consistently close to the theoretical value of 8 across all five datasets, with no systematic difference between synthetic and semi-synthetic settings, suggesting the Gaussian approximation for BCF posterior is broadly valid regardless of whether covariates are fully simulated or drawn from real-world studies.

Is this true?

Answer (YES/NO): NO